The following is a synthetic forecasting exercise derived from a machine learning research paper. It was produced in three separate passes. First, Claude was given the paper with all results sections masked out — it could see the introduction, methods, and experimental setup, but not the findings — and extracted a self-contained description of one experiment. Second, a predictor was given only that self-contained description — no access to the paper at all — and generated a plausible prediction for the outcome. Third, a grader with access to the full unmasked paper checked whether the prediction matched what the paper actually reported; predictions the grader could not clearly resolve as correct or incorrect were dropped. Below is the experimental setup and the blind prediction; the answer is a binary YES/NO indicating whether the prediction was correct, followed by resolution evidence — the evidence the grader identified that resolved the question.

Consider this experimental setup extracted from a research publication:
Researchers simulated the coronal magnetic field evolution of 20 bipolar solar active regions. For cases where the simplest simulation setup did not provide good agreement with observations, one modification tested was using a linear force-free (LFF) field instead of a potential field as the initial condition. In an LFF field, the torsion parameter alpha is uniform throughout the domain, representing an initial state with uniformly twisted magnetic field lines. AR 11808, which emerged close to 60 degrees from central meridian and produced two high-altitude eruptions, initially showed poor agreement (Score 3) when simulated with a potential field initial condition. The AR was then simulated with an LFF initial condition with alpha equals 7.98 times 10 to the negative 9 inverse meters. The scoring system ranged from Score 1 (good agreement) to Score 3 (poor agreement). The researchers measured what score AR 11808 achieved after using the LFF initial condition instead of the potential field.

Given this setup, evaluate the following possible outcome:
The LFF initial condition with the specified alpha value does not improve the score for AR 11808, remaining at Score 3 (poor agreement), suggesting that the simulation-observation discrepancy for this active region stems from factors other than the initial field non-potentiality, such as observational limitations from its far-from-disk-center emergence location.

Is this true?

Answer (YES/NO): NO